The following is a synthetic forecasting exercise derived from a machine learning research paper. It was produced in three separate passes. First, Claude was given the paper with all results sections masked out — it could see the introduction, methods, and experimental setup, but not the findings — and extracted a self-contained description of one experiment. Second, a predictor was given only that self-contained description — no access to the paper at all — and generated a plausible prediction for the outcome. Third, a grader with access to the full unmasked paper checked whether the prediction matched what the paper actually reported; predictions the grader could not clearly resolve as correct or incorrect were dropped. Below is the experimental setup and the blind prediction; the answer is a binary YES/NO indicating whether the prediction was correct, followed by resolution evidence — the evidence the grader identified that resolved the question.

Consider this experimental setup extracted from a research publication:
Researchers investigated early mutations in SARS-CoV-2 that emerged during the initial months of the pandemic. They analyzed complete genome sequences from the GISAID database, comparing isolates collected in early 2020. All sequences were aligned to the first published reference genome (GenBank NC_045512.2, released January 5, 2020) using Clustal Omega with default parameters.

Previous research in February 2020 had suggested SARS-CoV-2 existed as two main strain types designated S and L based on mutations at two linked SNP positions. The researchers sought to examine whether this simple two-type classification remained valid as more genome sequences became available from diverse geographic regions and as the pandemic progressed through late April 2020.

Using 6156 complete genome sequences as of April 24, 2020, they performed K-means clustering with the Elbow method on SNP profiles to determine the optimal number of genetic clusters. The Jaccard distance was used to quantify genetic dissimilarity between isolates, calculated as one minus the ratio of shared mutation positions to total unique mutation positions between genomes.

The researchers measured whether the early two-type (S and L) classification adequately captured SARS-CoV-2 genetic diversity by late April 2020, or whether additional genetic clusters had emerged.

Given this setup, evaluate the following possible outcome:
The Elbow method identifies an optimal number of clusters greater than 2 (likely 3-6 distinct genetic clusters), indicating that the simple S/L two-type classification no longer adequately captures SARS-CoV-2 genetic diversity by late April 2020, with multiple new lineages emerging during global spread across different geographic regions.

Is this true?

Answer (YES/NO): YES